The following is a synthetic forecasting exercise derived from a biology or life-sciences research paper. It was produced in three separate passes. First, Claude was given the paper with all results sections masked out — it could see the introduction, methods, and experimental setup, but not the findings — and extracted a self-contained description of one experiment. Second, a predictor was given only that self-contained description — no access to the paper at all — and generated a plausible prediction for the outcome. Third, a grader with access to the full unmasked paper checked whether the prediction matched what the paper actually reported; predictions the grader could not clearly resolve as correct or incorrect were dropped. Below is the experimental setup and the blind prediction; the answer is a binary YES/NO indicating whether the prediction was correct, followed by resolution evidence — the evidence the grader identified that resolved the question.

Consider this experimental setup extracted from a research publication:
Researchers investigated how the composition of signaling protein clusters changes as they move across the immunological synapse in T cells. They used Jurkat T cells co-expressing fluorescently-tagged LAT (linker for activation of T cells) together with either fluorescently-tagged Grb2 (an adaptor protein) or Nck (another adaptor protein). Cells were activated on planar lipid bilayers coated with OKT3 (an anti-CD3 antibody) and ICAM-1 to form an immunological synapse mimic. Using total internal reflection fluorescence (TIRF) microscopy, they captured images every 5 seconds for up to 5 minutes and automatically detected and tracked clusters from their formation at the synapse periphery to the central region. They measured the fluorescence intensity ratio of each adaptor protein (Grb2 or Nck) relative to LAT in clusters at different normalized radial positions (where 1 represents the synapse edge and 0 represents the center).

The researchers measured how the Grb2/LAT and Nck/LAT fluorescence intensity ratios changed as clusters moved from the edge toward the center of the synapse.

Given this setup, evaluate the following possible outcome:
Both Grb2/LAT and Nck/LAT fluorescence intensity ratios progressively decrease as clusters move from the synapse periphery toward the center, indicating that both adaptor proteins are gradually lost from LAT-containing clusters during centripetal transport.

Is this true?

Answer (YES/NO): NO